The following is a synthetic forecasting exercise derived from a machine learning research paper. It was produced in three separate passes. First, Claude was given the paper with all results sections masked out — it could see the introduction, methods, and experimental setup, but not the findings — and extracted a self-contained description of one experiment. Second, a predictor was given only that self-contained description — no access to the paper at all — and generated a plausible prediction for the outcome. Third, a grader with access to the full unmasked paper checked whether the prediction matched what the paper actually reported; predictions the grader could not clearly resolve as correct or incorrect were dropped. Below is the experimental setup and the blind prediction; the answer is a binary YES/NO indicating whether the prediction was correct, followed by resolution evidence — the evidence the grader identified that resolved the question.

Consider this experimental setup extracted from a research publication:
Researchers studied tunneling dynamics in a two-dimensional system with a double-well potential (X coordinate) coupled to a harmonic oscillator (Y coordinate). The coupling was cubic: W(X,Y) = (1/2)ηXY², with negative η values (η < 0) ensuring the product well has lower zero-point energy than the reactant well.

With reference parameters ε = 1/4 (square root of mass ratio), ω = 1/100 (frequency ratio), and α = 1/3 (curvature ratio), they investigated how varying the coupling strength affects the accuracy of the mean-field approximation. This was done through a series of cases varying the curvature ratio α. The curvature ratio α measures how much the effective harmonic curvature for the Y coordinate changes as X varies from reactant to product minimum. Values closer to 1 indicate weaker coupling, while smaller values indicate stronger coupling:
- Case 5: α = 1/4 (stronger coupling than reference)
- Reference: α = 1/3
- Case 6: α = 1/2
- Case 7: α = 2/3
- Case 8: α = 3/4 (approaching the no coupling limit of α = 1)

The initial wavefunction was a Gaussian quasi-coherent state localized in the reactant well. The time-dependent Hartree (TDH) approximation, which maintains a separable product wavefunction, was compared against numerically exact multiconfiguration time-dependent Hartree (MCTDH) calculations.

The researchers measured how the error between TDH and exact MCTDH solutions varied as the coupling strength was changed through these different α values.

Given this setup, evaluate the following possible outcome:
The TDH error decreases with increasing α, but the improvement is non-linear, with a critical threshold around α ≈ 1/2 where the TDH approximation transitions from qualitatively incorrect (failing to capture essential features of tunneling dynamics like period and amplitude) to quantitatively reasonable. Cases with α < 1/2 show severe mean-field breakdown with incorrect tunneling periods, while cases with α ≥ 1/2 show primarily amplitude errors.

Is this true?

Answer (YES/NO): NO